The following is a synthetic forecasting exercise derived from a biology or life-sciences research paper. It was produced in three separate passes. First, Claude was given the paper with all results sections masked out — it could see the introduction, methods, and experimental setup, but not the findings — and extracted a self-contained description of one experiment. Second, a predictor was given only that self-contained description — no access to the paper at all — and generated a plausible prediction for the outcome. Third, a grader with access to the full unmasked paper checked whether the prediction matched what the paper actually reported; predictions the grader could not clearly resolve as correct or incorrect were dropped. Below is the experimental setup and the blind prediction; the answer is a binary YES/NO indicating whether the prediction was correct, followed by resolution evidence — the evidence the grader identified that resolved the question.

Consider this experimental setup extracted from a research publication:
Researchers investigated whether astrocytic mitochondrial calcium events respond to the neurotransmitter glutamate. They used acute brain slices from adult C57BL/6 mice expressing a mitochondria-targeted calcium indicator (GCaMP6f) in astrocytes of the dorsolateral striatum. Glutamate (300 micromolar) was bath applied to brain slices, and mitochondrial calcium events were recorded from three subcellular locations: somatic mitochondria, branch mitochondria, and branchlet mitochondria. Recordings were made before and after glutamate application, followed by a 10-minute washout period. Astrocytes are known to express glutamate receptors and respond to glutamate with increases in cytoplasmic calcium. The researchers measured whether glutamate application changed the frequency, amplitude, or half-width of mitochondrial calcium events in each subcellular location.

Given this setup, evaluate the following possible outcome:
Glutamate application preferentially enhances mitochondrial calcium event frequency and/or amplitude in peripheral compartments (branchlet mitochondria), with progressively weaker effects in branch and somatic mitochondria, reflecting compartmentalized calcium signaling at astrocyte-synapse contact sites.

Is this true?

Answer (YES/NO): NO